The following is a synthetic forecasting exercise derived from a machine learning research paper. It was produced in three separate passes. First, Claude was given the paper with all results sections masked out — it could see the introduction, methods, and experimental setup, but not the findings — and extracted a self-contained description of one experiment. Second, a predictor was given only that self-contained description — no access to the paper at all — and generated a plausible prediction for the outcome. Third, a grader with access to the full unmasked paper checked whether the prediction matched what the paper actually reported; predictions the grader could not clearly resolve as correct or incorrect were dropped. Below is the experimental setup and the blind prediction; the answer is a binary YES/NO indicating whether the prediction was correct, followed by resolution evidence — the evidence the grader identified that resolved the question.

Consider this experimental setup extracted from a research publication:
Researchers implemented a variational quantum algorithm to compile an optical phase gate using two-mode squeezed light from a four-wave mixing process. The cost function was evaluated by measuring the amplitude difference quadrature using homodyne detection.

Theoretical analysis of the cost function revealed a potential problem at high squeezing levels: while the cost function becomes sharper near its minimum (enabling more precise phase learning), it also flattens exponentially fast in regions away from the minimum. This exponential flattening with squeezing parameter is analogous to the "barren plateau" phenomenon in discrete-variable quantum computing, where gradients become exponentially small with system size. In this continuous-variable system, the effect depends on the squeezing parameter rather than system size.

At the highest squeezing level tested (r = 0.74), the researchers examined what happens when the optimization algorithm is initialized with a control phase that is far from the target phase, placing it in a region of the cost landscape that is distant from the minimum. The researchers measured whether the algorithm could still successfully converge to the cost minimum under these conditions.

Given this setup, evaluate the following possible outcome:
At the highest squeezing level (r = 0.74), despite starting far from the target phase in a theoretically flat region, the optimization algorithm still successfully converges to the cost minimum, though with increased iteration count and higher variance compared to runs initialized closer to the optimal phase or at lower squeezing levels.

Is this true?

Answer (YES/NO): NO